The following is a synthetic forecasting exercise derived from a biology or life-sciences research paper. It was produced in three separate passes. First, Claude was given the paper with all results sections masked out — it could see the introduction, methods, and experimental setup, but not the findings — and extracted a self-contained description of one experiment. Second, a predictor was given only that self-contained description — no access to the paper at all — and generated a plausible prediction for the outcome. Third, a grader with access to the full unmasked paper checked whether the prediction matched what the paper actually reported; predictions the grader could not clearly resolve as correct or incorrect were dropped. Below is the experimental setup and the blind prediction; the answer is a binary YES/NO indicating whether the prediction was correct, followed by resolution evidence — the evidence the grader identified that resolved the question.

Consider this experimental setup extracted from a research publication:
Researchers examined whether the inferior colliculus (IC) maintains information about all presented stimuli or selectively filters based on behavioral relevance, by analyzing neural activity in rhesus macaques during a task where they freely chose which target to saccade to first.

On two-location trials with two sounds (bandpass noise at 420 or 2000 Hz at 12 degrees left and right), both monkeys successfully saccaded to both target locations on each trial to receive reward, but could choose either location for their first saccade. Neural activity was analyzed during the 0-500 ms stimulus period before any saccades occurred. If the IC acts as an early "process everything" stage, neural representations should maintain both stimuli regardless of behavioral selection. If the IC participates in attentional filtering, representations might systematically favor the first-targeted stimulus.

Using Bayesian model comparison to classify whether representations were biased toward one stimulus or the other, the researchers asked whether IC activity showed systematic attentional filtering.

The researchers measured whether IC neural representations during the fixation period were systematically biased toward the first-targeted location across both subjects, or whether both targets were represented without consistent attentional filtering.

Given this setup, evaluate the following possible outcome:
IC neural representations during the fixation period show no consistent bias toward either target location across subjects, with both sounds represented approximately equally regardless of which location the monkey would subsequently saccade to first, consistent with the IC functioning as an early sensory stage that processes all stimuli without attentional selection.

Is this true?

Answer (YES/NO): NO